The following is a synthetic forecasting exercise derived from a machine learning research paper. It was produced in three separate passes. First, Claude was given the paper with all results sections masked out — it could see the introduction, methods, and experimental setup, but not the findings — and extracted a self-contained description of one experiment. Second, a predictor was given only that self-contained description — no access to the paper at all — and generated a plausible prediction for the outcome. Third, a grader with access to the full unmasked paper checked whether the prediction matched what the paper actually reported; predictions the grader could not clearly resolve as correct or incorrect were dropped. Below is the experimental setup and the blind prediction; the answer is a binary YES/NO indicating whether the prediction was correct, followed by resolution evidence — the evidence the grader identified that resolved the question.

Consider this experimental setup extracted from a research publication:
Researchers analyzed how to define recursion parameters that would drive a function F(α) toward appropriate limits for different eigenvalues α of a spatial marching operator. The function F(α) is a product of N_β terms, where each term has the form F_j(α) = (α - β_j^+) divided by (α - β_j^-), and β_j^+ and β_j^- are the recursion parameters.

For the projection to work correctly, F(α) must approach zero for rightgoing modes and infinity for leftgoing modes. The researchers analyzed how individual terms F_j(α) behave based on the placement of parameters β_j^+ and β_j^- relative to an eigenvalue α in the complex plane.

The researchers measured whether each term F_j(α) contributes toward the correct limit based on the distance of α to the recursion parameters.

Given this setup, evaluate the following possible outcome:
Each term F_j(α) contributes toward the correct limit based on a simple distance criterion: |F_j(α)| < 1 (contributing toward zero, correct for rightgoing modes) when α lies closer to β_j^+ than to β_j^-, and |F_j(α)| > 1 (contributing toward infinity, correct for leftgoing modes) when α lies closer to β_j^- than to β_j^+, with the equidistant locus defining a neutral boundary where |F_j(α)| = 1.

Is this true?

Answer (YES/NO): YES